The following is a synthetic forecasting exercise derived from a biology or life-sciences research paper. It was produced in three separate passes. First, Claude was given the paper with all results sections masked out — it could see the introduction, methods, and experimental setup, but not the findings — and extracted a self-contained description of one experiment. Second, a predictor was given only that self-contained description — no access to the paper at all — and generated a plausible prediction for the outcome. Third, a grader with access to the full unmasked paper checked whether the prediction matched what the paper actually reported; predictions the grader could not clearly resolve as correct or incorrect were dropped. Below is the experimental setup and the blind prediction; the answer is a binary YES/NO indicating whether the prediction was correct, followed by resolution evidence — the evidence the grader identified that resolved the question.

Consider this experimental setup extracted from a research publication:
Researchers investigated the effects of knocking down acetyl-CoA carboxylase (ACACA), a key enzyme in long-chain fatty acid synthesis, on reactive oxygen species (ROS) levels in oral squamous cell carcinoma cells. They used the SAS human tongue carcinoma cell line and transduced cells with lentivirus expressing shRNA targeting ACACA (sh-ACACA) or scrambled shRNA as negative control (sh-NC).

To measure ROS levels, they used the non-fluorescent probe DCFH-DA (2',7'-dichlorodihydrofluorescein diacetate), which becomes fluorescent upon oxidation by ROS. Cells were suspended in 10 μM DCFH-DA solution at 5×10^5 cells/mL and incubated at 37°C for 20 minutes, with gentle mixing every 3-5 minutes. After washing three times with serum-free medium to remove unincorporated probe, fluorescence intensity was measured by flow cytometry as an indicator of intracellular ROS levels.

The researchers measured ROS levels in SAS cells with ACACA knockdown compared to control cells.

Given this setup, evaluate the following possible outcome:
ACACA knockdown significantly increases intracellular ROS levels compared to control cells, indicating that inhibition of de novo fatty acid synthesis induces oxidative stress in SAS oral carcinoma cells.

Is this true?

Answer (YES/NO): YES